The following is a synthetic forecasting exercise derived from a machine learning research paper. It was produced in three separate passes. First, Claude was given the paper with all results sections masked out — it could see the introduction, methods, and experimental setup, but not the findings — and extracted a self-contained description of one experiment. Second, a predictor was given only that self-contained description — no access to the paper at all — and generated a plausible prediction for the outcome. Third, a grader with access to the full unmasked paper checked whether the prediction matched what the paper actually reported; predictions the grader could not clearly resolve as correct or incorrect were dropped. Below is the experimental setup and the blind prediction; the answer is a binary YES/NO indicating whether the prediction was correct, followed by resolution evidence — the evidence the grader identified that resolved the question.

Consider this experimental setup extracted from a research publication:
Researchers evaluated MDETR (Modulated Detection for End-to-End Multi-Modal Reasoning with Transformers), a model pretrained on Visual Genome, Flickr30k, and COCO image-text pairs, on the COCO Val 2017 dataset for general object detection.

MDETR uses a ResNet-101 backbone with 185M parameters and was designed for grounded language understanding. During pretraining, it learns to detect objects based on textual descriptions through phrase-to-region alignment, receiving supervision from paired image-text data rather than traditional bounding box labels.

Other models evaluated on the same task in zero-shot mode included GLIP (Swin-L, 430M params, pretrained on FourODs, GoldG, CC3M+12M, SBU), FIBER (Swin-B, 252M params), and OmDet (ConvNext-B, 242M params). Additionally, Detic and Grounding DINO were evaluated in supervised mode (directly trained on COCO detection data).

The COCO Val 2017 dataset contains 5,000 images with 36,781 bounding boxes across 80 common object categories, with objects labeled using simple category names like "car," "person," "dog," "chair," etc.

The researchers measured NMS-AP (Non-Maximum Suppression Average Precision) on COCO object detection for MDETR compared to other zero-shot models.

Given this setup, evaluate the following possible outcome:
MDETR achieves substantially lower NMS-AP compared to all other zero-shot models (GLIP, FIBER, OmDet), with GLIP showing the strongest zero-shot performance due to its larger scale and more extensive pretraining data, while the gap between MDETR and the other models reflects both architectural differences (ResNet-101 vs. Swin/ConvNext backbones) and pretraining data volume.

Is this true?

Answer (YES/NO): NO